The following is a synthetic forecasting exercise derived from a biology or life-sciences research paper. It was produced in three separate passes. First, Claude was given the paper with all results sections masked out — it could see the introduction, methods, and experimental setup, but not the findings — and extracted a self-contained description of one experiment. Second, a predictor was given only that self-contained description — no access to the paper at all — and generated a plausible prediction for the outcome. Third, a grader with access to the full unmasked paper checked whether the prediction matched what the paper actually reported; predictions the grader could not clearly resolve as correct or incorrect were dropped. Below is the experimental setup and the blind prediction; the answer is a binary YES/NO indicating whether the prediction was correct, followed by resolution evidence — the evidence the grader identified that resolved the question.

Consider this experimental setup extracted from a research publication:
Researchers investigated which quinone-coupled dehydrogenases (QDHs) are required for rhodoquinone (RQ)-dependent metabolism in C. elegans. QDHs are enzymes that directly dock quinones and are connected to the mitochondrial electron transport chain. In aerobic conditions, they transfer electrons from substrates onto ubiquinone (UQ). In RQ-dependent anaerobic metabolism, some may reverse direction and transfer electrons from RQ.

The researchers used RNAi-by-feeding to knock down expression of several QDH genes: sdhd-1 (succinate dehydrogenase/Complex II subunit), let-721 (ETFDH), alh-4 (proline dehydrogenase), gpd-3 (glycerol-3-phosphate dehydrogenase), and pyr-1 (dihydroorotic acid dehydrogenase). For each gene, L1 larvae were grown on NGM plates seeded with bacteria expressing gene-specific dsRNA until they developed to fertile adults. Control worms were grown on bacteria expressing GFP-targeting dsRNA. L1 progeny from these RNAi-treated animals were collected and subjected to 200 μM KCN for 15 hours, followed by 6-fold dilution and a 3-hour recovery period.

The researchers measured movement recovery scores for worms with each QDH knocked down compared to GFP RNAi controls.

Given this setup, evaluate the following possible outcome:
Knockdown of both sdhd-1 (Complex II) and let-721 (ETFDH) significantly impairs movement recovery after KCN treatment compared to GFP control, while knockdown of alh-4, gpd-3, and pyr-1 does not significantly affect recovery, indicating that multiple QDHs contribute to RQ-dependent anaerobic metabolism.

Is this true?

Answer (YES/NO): YES